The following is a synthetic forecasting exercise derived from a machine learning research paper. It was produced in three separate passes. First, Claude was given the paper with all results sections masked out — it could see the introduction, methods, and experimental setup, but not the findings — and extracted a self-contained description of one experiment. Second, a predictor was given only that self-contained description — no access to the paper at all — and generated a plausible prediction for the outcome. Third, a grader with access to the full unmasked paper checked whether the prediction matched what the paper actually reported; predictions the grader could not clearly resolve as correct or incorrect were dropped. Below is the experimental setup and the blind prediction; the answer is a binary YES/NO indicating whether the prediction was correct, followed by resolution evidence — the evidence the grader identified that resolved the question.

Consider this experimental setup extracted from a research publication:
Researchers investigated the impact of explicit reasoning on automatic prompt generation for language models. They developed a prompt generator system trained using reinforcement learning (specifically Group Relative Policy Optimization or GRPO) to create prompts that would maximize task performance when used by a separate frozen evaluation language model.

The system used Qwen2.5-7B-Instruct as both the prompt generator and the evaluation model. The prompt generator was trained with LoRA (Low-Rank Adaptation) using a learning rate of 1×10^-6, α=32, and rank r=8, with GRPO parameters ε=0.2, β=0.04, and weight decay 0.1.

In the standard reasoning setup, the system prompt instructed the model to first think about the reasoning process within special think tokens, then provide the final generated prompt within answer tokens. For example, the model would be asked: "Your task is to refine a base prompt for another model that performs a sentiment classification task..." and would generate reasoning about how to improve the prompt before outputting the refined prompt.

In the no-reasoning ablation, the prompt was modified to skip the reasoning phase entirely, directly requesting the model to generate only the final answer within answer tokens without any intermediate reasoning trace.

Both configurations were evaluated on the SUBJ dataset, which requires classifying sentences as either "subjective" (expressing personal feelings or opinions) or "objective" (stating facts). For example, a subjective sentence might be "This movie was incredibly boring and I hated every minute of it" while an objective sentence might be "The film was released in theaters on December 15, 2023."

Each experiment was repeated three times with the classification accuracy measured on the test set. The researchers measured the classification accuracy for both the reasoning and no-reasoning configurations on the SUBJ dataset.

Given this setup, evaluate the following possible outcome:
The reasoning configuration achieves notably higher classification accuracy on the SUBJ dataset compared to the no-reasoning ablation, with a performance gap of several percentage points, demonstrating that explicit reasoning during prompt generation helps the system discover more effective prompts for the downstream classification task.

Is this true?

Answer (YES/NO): YES